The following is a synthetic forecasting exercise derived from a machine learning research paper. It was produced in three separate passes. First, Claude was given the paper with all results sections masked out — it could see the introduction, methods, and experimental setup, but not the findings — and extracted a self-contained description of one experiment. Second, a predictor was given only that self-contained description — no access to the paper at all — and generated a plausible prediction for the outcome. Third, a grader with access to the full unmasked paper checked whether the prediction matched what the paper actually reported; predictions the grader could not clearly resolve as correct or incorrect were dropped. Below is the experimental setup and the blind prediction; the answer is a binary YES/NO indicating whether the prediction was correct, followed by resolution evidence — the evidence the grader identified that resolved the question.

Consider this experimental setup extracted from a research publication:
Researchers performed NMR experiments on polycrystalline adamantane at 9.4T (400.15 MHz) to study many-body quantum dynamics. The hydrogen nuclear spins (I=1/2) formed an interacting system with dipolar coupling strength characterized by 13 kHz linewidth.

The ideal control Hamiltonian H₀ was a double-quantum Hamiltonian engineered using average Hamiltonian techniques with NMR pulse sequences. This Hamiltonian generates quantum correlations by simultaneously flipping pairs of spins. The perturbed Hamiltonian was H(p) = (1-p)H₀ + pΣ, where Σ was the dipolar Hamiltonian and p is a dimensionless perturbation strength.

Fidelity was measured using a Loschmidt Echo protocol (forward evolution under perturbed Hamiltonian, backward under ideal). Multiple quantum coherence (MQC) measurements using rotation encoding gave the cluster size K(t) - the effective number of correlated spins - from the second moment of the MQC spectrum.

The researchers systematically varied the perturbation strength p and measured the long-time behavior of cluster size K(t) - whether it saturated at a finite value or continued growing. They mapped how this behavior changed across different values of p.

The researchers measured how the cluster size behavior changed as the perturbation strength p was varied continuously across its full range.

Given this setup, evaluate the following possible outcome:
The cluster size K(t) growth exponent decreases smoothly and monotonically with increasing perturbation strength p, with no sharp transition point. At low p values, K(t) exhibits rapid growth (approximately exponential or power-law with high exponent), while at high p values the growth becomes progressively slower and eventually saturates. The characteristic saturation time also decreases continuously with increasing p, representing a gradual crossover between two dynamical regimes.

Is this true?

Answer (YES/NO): NO